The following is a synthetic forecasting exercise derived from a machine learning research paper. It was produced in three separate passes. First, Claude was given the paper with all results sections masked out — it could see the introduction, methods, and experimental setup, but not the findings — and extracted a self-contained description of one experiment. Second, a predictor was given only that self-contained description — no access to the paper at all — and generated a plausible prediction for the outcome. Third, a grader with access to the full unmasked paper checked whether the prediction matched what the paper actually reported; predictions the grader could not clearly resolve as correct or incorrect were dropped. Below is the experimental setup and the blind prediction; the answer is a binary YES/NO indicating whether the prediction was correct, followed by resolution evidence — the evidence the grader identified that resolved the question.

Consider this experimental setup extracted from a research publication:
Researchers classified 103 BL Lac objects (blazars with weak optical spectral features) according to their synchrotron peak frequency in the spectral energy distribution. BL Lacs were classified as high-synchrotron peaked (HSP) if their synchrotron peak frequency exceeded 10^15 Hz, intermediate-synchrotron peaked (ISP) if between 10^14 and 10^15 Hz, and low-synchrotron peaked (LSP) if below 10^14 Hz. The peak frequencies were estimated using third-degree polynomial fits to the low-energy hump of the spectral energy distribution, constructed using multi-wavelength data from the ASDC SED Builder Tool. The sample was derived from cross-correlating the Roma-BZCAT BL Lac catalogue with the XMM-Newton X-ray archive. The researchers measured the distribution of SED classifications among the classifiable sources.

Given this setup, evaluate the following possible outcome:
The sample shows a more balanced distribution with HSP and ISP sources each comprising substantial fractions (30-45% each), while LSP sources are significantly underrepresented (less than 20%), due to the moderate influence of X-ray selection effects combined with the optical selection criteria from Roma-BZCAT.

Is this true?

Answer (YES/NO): NO